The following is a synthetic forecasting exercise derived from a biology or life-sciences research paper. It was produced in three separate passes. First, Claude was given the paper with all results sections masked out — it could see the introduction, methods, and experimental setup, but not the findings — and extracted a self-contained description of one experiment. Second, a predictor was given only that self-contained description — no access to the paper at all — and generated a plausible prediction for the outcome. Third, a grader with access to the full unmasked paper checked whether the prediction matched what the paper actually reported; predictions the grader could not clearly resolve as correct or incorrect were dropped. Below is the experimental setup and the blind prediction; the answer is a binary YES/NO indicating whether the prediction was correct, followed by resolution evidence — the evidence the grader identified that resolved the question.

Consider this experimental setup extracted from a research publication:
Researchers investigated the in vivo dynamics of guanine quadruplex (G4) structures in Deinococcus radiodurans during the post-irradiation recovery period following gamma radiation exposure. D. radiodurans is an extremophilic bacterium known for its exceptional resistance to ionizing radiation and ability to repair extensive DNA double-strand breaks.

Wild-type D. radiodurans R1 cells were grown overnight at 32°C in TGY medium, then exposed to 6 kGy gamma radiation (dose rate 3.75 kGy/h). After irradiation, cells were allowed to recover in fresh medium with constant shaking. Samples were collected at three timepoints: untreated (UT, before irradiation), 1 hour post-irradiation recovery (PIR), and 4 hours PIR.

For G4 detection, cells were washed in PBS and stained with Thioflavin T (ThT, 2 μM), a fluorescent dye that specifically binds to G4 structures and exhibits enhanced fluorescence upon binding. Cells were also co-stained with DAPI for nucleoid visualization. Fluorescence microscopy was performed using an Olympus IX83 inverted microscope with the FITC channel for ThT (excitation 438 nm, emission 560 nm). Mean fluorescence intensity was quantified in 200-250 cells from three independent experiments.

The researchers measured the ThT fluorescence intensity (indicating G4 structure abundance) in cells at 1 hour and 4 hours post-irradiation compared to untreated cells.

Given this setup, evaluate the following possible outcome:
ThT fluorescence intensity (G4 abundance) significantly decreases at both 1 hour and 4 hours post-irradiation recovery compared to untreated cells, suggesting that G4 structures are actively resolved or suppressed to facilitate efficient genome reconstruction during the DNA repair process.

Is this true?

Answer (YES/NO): NO